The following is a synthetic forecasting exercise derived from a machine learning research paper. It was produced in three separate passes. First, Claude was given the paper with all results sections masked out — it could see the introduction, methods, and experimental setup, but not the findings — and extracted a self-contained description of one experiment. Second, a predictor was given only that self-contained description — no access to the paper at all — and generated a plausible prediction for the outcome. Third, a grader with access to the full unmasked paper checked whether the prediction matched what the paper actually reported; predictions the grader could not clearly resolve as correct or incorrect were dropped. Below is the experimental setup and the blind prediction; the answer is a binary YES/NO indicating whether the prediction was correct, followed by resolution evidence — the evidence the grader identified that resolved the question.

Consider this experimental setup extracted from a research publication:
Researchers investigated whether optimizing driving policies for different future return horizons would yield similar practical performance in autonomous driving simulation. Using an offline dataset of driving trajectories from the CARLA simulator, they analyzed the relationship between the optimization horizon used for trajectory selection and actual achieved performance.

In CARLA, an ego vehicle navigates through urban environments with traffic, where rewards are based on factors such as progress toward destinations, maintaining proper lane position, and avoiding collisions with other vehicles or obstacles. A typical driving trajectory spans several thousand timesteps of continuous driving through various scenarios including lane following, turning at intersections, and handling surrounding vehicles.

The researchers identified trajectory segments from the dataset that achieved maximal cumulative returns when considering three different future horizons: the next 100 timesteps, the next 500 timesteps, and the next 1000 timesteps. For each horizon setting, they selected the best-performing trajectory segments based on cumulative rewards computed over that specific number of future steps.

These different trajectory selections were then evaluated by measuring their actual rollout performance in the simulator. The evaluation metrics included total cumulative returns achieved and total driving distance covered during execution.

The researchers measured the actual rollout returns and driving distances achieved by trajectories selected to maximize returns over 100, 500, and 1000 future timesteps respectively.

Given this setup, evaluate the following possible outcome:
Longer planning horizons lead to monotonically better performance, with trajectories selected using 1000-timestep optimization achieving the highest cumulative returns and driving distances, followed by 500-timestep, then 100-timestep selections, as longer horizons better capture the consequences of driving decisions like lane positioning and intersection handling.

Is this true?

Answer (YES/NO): NO